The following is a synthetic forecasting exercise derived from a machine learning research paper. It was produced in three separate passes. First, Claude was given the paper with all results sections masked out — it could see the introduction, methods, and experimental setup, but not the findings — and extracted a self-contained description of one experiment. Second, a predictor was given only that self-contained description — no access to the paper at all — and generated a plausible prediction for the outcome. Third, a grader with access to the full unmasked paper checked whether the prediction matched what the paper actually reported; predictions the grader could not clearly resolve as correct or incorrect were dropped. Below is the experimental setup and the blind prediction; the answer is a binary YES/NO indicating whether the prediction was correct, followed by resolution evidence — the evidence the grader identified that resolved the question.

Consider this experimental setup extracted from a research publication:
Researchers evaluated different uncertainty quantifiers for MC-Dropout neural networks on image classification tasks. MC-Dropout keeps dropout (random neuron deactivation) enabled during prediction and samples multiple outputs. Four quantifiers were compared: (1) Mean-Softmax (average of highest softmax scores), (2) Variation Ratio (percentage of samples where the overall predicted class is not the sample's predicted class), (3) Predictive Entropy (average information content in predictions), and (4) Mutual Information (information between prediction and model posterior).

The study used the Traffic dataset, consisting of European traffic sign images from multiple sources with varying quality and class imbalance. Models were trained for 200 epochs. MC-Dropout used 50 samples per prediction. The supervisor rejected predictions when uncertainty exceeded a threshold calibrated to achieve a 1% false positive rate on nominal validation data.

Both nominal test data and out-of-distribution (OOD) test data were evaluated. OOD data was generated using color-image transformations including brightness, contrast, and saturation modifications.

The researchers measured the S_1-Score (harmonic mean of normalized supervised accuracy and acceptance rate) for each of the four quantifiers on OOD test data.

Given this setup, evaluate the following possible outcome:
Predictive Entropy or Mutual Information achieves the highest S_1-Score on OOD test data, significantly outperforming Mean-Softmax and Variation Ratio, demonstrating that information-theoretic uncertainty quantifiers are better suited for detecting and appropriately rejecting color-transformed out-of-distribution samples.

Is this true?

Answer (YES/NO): NO